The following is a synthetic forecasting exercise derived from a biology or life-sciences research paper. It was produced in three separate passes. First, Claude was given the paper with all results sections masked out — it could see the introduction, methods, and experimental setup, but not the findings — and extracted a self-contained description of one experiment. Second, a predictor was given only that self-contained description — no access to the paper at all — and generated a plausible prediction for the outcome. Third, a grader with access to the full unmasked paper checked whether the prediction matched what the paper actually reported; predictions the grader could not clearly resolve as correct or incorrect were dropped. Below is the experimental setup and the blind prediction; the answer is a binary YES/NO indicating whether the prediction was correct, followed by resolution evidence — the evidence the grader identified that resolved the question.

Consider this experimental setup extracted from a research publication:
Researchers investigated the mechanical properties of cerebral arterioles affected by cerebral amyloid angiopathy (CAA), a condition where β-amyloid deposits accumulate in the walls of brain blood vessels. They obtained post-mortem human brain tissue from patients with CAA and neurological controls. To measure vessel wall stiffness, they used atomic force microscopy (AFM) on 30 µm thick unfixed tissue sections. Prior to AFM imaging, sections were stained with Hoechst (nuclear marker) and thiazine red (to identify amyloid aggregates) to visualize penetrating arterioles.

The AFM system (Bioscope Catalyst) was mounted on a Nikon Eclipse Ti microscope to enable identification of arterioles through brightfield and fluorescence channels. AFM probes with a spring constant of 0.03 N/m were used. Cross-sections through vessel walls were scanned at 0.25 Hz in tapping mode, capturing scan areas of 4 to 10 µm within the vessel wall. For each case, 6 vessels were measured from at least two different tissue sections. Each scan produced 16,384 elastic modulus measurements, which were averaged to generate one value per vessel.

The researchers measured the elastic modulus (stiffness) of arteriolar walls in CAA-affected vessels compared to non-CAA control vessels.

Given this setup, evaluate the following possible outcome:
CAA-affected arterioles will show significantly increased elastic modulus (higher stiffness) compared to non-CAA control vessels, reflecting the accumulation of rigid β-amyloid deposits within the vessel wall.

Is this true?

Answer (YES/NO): YES